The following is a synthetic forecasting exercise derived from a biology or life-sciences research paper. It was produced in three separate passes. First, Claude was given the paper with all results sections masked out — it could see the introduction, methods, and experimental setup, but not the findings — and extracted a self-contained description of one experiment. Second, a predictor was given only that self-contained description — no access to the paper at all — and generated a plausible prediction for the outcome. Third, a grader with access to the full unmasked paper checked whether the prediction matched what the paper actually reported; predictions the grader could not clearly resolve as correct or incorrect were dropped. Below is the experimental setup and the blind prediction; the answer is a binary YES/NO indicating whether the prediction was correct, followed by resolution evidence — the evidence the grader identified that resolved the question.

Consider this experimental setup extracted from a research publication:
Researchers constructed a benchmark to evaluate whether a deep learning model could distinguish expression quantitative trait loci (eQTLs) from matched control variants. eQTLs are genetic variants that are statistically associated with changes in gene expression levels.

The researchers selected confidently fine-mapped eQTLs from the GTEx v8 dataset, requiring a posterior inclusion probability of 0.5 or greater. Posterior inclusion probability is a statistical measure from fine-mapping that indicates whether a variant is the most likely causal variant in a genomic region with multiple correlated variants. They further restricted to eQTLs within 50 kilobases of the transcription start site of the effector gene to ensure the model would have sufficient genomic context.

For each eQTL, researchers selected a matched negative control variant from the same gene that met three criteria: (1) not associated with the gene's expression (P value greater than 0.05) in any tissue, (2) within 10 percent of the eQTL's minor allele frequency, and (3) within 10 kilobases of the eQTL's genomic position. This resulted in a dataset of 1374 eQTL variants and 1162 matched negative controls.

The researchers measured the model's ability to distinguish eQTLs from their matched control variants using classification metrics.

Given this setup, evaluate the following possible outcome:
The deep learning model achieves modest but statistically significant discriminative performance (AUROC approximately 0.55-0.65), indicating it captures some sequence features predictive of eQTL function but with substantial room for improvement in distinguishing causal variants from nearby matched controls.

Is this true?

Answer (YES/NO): NO